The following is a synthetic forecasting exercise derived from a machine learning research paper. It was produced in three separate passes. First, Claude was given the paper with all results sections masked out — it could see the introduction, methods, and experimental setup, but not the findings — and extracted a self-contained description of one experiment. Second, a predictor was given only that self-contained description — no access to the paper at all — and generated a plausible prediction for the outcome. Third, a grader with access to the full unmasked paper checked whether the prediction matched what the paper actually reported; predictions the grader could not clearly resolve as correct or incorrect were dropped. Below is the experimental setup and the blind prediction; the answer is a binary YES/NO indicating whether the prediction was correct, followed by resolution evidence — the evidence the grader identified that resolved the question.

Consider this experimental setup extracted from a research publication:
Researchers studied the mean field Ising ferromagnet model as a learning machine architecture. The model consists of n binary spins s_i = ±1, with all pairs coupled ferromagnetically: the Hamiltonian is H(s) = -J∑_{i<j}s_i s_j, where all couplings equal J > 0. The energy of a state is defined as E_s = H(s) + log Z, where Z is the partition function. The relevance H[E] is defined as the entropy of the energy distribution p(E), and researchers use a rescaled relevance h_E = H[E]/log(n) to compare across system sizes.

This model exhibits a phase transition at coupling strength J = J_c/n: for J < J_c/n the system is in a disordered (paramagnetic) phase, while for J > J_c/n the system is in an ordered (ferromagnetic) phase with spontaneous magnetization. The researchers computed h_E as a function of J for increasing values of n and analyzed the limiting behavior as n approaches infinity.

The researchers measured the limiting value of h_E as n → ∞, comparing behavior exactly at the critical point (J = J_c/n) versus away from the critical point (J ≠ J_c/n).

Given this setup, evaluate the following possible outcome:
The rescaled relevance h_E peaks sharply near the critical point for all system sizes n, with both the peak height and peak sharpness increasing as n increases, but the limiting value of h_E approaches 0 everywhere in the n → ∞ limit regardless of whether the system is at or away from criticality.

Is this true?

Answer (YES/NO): NO